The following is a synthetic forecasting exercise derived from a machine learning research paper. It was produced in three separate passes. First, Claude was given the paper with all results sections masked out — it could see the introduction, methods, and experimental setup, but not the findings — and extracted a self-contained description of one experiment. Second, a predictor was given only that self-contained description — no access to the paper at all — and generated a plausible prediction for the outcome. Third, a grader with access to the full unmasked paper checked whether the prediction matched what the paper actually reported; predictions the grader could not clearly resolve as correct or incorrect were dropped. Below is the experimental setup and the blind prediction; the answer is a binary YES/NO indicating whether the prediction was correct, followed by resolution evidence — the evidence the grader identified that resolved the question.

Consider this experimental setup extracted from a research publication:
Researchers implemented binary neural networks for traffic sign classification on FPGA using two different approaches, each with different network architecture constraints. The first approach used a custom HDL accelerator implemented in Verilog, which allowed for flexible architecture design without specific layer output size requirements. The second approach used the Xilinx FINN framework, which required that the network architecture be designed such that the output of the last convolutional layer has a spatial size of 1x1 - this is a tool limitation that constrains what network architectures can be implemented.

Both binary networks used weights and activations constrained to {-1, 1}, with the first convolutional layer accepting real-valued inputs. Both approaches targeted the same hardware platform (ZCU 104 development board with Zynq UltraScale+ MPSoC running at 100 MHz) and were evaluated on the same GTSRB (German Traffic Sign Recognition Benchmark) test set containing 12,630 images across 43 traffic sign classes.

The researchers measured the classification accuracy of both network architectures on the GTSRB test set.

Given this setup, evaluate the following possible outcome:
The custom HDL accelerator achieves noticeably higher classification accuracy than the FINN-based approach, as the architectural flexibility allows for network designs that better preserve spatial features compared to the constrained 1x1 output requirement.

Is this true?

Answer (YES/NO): NO